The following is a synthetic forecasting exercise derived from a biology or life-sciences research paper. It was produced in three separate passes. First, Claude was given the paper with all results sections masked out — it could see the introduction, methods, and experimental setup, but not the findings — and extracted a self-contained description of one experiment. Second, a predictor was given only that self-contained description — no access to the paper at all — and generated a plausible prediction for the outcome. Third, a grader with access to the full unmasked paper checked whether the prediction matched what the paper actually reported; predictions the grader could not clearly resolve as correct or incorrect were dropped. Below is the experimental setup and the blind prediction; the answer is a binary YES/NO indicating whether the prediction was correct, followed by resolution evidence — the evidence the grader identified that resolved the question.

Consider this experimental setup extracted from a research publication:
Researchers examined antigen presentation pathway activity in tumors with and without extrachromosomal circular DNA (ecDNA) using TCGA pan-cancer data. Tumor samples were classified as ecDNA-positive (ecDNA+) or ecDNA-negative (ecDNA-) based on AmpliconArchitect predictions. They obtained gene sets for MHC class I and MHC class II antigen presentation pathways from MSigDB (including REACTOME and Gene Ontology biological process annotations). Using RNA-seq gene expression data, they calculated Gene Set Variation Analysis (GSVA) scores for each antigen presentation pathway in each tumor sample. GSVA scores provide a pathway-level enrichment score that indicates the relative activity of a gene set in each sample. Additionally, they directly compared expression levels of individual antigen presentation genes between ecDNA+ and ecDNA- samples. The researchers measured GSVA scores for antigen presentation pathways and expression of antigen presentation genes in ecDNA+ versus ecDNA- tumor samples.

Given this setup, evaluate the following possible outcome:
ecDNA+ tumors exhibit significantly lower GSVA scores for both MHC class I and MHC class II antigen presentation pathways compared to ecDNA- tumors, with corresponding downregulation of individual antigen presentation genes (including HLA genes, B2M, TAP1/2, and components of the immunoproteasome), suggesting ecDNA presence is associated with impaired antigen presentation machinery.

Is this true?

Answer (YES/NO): NO